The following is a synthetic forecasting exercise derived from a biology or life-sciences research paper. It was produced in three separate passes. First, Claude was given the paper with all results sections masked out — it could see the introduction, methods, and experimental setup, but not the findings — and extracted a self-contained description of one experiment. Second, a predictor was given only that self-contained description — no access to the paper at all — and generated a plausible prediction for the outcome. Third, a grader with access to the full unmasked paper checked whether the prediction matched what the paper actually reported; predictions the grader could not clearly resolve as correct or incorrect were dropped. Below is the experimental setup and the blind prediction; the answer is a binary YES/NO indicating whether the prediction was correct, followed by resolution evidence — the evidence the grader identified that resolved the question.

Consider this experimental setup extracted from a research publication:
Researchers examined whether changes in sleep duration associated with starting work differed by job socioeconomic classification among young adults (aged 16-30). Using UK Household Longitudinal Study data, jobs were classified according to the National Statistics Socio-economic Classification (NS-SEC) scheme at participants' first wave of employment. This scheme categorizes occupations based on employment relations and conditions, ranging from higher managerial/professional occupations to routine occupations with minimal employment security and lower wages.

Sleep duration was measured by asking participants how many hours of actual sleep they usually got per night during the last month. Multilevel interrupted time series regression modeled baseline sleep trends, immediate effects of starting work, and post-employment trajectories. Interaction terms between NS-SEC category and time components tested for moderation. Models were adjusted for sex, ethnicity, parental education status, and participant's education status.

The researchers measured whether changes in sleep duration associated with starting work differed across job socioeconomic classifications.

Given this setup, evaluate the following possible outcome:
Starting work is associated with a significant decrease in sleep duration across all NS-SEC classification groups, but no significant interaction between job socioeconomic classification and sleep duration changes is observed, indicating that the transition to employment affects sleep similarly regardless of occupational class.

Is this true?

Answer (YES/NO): YES